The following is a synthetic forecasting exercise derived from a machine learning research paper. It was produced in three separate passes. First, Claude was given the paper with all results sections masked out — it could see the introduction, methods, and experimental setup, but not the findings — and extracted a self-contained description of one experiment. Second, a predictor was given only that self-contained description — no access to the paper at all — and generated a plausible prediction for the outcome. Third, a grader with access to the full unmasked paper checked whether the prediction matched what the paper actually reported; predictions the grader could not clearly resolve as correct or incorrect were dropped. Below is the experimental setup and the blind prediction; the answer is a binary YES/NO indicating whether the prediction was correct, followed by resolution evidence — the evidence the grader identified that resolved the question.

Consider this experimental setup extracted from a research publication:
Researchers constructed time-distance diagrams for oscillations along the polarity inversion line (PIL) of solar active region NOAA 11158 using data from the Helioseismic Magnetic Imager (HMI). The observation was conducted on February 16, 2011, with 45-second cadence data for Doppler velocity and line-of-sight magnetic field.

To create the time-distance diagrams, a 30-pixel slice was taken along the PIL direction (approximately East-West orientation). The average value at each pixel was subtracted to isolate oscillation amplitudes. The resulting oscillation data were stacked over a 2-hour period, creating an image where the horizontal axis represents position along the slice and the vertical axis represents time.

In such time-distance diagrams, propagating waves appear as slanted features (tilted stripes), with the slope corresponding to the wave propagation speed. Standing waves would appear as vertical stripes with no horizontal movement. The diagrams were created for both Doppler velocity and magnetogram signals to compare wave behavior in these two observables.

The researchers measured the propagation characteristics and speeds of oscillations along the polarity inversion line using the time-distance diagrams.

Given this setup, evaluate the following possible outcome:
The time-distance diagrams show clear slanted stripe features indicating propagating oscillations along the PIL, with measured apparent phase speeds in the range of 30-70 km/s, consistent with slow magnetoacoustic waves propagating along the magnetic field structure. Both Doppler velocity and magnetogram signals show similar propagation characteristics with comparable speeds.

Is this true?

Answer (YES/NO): NO